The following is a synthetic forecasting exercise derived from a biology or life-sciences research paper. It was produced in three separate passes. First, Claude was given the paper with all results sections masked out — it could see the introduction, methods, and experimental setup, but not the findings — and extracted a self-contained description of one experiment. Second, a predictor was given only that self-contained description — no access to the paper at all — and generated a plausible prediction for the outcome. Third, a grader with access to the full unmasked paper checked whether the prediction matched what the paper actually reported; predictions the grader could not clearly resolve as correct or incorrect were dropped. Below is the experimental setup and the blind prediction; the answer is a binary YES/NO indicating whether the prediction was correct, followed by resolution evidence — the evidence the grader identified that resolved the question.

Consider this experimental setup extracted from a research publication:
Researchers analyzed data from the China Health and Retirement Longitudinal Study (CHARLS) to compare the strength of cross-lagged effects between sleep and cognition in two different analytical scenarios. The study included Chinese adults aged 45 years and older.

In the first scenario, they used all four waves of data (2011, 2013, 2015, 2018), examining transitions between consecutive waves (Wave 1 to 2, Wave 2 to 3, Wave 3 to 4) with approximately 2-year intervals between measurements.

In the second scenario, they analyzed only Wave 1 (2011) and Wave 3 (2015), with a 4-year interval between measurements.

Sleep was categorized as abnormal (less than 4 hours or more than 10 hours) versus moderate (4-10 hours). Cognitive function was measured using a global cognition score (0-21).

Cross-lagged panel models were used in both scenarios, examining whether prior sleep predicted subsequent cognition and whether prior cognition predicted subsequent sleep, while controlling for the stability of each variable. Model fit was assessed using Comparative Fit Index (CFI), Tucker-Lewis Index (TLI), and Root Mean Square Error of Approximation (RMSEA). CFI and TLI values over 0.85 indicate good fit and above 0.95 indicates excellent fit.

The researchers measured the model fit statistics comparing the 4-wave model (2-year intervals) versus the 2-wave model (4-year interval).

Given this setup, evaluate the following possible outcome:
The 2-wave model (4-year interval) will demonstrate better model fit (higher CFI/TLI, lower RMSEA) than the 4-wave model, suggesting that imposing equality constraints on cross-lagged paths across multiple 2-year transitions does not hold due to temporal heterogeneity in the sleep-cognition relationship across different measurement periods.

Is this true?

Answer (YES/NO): YES